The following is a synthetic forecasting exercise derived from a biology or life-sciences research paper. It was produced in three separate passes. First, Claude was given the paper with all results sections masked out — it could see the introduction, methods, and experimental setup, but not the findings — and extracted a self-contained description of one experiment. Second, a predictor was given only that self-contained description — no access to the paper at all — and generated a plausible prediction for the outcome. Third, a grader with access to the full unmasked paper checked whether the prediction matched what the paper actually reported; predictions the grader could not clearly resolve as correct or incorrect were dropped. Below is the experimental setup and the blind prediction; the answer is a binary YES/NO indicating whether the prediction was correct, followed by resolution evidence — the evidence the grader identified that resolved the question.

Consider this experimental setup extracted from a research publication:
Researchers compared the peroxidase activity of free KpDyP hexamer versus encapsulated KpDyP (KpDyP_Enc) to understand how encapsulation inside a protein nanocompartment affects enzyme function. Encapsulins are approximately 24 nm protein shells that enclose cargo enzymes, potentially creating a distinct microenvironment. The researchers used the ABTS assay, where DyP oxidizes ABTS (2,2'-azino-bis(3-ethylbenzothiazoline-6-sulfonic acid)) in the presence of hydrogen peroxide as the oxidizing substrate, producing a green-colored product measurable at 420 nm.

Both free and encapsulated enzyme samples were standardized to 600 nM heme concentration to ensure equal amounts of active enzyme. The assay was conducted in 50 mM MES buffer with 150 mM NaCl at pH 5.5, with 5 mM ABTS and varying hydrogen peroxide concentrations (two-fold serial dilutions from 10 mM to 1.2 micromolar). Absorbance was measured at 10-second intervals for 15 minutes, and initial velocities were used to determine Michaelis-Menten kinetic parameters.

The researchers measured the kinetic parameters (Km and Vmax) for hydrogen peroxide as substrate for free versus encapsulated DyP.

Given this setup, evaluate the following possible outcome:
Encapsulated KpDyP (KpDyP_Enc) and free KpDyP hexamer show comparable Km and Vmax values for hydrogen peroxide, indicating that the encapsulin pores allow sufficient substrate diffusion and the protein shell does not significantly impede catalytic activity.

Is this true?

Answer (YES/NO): NO